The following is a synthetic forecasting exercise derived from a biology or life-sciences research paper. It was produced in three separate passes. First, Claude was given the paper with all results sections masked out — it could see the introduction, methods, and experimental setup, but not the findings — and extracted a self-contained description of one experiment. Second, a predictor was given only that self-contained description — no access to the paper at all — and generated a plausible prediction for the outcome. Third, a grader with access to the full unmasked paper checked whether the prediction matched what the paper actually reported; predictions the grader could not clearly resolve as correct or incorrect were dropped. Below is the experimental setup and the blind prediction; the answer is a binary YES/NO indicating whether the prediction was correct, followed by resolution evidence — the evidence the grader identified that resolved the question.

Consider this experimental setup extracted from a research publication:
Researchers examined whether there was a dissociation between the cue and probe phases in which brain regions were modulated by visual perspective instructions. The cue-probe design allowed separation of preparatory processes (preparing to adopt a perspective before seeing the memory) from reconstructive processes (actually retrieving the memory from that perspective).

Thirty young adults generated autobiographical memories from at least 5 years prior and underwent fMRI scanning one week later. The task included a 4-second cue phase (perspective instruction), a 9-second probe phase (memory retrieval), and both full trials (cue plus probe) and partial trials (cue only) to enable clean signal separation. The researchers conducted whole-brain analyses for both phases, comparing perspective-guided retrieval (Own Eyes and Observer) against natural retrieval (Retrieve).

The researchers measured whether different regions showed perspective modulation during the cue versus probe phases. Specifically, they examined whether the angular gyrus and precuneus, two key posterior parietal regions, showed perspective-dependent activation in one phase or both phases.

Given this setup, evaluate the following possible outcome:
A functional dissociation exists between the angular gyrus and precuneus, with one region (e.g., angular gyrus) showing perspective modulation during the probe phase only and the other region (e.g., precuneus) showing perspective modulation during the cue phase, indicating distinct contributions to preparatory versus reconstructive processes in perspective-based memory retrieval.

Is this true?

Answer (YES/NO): NO